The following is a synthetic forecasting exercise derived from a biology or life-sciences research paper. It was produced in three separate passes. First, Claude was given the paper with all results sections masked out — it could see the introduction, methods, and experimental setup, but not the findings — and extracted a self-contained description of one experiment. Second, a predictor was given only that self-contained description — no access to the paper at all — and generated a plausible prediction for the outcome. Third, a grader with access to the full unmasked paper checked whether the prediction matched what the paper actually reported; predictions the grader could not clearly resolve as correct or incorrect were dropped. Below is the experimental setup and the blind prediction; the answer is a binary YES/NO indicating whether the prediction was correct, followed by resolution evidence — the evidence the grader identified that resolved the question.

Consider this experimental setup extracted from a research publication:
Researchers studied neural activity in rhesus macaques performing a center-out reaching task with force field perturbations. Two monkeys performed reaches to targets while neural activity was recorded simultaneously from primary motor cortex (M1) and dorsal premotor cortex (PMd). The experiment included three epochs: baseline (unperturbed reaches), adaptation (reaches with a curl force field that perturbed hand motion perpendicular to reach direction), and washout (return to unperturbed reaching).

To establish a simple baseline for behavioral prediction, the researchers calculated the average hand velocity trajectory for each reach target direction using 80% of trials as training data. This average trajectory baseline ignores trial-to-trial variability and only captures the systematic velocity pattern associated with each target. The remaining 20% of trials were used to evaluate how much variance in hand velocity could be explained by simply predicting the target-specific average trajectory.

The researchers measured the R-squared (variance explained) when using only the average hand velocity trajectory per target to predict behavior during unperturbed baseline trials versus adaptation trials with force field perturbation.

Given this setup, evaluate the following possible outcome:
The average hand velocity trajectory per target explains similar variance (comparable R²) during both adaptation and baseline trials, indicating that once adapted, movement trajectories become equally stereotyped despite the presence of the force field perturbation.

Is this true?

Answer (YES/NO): YES